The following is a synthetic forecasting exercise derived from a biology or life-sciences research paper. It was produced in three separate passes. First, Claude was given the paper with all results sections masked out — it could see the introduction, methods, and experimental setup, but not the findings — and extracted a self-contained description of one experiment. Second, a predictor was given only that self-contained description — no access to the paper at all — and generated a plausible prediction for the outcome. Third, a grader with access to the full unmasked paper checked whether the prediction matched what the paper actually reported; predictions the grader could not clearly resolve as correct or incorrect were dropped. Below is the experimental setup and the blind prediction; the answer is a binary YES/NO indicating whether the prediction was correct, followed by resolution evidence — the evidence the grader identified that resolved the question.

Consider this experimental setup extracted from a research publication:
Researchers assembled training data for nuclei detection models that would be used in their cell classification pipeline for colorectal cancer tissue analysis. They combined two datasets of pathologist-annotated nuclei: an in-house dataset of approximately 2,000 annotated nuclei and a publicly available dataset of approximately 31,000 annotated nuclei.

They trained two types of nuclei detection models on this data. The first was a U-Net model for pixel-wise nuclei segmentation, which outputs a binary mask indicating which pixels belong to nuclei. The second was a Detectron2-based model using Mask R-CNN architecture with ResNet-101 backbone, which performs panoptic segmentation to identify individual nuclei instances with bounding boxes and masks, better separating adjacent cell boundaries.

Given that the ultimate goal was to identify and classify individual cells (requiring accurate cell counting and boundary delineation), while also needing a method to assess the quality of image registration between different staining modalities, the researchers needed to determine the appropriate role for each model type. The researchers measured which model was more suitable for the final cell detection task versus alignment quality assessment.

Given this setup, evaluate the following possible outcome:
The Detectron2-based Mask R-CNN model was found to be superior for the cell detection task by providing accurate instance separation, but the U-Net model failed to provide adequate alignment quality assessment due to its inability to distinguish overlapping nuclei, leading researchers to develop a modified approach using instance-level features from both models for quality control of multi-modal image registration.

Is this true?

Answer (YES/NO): NO